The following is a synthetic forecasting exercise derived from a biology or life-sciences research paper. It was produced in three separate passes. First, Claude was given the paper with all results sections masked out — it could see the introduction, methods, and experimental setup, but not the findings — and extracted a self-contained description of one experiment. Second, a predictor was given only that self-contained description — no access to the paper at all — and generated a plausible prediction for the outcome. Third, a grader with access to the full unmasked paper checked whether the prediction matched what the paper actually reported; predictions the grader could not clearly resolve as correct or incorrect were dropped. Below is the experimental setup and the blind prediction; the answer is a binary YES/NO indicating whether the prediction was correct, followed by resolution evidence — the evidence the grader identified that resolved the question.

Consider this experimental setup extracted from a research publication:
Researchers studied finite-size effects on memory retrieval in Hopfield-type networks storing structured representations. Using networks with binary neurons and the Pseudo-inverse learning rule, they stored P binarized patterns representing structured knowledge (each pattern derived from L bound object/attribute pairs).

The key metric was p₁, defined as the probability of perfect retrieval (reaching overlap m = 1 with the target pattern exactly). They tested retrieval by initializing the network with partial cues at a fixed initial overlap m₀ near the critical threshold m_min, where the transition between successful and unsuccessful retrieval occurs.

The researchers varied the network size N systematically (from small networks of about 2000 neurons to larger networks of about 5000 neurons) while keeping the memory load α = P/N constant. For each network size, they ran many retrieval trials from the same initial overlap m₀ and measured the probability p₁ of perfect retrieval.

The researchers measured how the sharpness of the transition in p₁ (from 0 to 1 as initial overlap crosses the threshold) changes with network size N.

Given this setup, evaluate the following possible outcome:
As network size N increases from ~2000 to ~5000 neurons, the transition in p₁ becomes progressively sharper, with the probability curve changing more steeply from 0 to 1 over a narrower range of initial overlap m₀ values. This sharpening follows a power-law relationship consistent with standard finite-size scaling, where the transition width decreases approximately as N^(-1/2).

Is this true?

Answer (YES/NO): NO